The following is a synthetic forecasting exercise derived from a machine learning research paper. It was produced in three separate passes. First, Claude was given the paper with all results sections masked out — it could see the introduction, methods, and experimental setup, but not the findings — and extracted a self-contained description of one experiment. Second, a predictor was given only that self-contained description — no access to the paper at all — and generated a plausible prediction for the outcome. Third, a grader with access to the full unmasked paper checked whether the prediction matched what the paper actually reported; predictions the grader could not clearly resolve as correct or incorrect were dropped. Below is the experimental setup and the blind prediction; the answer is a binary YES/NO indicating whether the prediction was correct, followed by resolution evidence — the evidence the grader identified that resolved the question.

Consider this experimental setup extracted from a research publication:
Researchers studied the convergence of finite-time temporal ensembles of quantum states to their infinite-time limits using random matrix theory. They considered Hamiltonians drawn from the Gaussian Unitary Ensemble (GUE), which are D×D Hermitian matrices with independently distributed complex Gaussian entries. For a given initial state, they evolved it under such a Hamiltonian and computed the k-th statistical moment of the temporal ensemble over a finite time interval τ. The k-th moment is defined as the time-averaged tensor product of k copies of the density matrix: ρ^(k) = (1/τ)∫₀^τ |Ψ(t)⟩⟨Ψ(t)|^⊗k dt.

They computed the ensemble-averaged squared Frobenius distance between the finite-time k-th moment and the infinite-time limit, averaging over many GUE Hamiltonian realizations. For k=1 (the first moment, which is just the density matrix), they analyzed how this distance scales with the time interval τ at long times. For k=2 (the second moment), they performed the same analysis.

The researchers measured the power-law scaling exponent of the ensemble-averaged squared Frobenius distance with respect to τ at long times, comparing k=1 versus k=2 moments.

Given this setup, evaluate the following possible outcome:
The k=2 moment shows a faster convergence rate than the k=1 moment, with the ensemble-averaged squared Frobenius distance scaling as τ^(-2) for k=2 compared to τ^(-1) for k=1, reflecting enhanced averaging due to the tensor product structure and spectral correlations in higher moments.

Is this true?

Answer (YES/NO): NO